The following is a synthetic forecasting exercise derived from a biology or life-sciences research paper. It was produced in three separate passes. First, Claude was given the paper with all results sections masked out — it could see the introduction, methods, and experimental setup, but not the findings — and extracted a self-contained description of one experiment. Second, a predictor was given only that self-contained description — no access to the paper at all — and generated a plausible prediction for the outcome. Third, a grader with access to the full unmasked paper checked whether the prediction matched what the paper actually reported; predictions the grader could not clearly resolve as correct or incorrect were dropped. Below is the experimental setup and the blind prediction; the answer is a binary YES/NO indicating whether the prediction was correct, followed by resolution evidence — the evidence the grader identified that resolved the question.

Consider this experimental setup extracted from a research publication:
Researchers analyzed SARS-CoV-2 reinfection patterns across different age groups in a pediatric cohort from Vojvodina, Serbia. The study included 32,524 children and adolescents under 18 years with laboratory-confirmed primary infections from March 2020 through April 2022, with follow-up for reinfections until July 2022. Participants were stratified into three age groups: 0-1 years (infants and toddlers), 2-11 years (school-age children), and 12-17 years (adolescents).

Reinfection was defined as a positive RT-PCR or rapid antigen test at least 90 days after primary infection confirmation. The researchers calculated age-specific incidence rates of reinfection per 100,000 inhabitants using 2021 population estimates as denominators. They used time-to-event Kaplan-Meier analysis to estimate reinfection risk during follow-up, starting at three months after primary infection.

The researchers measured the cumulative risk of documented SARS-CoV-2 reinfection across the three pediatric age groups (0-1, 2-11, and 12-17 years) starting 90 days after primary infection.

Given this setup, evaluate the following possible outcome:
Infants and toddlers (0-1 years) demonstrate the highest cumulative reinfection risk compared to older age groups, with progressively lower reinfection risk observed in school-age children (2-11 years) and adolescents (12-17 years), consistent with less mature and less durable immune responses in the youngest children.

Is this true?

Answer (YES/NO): NO